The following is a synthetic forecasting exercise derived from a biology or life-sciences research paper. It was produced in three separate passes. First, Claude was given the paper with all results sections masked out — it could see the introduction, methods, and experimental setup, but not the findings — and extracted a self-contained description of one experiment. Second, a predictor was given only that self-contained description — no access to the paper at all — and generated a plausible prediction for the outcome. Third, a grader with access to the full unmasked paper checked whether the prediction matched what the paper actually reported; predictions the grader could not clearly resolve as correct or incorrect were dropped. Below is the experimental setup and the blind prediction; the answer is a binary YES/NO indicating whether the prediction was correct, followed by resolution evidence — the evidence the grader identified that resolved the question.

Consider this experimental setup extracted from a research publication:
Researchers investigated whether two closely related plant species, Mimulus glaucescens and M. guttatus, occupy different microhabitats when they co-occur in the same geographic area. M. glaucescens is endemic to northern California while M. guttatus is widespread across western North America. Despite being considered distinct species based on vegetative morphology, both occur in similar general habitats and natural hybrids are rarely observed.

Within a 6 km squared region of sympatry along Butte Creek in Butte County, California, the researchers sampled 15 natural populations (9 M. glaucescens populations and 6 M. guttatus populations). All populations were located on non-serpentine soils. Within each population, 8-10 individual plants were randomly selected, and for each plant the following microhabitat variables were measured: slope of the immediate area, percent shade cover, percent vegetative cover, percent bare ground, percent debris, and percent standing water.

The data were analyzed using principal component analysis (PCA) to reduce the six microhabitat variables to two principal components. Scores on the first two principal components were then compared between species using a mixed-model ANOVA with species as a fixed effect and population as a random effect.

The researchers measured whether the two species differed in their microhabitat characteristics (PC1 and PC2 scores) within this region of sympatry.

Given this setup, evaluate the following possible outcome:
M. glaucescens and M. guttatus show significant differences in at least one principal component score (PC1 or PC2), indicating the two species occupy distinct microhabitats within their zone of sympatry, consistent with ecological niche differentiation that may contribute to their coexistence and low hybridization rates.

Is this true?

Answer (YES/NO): NO